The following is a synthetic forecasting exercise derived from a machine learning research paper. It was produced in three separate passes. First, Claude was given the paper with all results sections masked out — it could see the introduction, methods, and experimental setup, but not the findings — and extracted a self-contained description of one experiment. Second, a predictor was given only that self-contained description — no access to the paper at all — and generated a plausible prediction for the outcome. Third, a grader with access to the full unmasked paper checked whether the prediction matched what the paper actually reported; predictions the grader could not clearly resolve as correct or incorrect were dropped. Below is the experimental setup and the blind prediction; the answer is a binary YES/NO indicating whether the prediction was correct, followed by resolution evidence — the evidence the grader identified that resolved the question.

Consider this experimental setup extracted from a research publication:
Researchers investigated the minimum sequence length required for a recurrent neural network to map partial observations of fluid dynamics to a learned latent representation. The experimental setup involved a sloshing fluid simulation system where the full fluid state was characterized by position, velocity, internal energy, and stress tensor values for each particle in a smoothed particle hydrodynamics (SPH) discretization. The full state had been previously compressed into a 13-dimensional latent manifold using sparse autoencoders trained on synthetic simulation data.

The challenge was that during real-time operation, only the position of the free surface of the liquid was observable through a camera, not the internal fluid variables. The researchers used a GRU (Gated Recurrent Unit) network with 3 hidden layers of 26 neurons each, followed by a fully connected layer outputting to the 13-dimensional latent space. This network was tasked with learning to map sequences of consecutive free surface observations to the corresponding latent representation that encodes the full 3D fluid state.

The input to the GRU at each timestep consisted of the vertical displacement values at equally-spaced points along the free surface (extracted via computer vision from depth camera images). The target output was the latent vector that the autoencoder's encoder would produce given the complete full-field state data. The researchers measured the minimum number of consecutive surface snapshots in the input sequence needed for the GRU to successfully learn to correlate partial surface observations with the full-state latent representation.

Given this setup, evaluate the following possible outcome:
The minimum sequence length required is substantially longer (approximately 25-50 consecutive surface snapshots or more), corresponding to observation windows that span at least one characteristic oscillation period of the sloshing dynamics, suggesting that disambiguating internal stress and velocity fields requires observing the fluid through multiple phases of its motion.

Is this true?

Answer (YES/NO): NO